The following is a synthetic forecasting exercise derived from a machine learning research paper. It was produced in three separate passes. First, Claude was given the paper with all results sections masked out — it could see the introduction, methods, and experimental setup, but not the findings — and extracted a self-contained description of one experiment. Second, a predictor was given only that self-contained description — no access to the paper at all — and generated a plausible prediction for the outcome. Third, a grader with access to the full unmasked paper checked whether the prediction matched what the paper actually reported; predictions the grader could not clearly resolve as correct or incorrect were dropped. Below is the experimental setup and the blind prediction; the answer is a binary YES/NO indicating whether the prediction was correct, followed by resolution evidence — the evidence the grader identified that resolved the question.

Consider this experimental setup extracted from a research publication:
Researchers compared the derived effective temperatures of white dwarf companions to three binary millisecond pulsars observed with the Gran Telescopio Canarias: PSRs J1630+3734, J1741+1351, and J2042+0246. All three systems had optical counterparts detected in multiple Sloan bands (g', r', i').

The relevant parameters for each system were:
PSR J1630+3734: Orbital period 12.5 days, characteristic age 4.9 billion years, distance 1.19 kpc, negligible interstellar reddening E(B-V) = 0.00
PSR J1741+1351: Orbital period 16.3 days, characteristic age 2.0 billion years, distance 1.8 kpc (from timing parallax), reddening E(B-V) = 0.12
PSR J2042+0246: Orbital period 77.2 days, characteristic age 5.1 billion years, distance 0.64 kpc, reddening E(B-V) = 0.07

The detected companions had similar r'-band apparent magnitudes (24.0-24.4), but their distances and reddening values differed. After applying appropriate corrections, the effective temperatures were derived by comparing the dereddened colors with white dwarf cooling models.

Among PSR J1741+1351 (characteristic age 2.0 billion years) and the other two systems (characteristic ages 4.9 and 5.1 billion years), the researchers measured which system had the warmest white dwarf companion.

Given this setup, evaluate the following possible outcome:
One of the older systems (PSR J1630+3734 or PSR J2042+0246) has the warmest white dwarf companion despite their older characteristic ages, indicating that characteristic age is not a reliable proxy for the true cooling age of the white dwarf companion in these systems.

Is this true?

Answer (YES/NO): NO